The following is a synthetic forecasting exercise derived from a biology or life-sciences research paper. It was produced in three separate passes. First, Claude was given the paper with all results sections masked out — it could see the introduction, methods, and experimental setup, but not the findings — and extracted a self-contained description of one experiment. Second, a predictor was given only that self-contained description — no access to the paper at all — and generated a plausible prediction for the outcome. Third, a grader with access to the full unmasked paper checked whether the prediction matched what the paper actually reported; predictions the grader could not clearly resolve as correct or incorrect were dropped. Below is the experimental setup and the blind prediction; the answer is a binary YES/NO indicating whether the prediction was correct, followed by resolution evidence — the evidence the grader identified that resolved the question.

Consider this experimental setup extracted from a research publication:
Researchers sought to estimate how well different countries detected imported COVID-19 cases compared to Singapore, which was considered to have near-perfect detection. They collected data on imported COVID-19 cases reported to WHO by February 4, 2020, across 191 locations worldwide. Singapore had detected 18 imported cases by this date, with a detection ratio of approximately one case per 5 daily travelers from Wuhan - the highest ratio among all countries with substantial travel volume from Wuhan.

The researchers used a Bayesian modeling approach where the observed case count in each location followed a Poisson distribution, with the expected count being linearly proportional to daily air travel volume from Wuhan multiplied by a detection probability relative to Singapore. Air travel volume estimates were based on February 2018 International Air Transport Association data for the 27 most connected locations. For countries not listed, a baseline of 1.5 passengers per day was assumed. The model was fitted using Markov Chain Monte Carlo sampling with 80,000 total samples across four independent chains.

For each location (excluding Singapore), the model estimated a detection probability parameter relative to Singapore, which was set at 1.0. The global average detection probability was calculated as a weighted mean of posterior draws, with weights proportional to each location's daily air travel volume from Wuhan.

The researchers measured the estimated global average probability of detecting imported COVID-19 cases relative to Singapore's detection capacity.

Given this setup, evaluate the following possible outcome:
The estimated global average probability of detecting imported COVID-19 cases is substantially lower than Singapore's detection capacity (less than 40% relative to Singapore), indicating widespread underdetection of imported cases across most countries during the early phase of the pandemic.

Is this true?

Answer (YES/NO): YES